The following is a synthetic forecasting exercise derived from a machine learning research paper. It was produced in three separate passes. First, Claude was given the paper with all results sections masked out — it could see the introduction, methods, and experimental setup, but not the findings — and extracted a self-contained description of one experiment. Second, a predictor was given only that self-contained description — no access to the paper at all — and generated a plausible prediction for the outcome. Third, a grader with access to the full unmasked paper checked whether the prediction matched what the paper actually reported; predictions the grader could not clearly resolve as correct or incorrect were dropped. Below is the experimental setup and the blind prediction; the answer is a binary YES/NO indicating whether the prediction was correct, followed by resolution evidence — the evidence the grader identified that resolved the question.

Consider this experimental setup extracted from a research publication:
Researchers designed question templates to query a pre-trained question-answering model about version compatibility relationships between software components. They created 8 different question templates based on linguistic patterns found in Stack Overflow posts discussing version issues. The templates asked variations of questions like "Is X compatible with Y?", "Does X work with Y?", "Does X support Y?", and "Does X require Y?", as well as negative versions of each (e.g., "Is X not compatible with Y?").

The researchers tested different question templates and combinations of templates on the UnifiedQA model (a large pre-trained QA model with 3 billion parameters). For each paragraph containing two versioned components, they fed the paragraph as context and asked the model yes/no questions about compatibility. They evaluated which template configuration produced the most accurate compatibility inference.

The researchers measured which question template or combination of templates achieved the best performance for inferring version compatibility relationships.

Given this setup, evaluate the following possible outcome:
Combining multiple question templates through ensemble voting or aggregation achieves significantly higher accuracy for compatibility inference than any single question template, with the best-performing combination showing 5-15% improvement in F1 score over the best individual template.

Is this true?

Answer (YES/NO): NO